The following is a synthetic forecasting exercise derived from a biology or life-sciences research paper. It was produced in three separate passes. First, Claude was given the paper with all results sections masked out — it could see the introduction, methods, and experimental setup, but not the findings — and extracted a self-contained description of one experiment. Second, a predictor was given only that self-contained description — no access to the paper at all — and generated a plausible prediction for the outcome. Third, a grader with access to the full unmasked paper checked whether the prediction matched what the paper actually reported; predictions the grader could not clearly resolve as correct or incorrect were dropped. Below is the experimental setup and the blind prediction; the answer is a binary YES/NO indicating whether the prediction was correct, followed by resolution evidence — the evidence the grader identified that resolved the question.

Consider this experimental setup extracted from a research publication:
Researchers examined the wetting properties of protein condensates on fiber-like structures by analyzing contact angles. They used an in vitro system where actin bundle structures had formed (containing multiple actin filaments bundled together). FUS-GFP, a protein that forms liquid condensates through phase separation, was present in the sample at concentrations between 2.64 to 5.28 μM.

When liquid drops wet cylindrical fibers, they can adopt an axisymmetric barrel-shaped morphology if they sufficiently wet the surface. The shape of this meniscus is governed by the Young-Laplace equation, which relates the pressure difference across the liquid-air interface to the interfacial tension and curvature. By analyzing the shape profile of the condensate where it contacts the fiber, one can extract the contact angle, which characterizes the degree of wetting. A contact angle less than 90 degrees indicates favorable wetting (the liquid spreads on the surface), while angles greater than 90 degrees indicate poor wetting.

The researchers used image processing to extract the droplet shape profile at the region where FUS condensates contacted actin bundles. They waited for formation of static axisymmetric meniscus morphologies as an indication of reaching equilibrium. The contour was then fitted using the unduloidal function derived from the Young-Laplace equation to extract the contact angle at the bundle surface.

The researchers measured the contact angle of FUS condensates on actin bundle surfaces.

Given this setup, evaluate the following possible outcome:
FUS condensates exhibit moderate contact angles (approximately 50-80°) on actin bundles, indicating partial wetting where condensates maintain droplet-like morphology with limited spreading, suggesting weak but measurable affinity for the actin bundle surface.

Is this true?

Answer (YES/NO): NO